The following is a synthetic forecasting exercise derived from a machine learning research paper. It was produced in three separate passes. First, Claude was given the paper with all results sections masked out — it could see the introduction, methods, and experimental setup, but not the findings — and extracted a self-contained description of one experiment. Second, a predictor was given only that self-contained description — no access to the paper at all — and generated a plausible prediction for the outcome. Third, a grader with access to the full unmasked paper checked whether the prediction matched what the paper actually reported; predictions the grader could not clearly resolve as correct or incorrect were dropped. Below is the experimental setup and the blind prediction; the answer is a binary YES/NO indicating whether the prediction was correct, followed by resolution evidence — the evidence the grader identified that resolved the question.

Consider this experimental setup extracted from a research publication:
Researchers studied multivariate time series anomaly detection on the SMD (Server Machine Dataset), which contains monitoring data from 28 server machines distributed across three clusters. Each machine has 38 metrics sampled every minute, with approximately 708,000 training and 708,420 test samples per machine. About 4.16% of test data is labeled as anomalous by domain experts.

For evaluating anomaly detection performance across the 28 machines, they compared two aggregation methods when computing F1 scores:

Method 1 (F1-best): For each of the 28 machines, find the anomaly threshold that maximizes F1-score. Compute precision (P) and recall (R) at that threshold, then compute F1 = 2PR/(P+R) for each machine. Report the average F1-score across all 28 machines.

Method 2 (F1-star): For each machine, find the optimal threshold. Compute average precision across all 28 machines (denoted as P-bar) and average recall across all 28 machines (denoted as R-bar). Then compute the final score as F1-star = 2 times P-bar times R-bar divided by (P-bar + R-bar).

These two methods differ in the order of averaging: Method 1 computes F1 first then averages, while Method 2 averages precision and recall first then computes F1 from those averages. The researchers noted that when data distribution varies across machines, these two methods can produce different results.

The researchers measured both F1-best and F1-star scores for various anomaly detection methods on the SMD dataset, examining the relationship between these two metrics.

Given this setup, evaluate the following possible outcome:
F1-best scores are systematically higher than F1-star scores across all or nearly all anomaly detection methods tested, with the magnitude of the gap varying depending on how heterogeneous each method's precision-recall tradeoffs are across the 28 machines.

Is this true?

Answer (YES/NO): NO